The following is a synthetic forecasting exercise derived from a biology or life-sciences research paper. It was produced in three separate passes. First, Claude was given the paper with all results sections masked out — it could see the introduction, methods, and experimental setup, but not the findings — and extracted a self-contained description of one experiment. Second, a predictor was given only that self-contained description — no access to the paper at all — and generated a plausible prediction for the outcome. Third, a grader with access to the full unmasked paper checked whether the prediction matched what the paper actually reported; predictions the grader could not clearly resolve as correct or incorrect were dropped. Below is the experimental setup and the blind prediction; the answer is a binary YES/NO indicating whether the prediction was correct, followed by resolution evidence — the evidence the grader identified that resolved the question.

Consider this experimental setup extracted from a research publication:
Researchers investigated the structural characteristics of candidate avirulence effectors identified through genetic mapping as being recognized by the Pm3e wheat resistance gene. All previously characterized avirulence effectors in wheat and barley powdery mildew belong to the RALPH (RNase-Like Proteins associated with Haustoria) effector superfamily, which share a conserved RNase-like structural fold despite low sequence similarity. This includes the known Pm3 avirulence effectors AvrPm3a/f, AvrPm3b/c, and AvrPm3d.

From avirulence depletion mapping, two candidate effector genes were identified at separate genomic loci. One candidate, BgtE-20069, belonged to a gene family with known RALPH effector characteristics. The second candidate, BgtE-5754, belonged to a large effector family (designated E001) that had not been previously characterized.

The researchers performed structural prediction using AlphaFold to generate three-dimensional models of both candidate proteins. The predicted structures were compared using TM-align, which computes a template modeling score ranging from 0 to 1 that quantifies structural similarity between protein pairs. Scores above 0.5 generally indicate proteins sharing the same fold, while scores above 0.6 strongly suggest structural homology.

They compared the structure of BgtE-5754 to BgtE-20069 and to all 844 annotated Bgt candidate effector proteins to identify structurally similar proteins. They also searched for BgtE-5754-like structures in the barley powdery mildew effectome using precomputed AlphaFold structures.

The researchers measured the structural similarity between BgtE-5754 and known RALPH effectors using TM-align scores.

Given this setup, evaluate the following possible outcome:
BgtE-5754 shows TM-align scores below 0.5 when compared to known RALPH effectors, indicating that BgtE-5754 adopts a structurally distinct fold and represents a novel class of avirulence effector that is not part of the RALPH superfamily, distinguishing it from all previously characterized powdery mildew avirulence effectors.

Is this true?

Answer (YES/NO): YES